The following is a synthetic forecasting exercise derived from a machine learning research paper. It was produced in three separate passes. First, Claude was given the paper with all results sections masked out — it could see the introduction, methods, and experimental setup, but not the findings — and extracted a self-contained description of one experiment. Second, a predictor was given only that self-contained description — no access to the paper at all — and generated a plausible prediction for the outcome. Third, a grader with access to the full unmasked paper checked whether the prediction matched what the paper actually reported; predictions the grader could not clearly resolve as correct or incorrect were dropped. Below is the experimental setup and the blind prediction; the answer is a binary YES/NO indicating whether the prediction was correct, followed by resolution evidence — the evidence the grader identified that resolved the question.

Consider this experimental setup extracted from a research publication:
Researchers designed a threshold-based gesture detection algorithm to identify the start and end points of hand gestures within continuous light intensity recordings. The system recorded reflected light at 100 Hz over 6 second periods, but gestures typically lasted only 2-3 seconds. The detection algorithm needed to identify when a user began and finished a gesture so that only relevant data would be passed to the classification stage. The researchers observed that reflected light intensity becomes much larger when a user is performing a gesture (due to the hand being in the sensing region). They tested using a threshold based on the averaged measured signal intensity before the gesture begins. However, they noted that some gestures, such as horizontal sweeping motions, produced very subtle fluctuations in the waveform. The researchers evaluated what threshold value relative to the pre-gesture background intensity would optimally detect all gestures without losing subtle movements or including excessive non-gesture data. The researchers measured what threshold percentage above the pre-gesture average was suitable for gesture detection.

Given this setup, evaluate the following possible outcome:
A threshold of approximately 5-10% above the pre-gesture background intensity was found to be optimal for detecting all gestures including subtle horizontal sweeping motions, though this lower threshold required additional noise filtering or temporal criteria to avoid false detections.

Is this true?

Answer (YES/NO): NO